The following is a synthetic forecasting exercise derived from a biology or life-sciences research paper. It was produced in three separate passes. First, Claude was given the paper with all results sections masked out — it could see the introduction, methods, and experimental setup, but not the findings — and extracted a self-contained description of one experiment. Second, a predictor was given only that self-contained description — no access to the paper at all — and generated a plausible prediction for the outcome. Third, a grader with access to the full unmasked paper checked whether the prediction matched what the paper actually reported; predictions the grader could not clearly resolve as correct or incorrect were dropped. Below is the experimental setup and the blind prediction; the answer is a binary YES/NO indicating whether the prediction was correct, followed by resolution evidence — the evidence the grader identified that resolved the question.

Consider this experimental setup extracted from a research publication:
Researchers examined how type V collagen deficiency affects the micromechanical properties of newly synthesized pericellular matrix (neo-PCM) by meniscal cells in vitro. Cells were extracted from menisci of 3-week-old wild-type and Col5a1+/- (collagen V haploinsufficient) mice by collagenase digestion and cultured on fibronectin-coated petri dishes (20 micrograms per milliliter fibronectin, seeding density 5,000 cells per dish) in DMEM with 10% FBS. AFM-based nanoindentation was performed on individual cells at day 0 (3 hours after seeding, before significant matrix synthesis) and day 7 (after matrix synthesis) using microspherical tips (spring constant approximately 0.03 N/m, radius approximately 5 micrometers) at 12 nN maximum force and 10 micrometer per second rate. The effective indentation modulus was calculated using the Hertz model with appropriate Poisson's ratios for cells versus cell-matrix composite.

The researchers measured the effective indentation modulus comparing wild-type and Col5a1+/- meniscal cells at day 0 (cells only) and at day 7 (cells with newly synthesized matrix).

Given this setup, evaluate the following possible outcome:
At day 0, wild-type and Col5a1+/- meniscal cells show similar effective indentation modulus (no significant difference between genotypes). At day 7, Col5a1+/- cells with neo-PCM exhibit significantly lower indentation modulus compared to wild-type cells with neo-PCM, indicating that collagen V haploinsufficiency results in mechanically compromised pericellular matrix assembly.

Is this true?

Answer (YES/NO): YES